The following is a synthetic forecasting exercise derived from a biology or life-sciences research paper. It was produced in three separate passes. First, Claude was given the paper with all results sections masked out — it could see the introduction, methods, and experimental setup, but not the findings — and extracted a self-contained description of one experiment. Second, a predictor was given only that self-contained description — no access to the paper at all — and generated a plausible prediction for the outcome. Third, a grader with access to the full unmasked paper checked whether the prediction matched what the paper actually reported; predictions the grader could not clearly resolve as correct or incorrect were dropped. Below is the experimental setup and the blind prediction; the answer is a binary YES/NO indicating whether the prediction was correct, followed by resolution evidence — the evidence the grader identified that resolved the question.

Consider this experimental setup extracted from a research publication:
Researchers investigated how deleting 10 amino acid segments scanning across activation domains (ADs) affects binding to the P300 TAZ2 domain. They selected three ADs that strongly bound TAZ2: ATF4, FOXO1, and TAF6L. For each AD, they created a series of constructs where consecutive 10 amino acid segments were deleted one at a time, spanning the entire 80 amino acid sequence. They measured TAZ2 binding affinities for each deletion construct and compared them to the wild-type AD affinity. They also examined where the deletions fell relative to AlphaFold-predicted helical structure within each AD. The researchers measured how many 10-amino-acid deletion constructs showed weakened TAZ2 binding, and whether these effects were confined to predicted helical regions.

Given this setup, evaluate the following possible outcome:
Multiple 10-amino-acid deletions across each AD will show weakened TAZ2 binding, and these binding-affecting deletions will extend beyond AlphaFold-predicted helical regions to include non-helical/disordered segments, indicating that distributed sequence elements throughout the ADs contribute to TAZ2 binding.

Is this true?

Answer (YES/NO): YES